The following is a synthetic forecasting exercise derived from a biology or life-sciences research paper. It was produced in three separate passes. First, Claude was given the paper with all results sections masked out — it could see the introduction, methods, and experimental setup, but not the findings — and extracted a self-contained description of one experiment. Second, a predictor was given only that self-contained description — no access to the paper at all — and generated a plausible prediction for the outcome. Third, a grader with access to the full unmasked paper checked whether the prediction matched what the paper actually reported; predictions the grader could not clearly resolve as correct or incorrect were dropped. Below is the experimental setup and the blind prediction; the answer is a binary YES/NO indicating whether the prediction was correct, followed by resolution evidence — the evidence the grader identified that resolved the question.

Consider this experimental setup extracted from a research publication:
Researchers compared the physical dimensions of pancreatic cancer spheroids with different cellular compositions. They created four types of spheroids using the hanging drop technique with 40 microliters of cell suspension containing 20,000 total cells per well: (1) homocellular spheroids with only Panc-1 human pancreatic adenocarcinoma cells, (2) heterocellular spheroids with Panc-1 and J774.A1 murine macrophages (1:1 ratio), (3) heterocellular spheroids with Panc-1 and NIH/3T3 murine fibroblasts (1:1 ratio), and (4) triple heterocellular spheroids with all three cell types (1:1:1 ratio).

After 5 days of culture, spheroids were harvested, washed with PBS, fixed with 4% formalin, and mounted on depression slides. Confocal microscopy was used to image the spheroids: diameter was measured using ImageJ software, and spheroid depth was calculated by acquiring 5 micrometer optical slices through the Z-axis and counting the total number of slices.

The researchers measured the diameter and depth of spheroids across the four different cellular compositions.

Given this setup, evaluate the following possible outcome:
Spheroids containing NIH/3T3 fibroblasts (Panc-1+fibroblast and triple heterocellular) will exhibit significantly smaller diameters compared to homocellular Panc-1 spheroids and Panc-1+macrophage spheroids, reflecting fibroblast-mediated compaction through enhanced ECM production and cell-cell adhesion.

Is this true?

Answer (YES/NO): NO